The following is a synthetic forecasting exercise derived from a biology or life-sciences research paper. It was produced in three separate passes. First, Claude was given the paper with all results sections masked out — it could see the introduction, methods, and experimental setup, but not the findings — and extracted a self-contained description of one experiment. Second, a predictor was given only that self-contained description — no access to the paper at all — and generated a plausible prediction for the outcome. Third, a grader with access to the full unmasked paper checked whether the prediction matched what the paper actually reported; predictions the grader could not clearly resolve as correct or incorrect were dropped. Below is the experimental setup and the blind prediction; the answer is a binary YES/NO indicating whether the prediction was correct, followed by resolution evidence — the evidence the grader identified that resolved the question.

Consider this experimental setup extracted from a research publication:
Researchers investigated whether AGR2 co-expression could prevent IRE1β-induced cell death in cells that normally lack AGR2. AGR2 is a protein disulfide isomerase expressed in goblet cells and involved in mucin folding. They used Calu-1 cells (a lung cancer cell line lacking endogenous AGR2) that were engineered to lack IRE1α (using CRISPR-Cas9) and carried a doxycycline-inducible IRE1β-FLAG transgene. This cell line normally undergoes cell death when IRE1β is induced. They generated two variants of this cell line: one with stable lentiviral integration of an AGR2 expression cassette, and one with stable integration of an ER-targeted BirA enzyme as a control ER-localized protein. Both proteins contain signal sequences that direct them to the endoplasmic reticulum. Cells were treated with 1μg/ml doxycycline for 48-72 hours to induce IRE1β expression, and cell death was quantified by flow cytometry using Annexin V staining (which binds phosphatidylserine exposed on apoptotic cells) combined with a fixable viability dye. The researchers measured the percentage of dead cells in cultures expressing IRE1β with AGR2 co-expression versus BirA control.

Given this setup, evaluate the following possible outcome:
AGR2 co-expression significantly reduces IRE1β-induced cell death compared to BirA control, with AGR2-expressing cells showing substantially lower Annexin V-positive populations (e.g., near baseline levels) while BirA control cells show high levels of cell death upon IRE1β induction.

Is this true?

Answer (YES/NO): YES